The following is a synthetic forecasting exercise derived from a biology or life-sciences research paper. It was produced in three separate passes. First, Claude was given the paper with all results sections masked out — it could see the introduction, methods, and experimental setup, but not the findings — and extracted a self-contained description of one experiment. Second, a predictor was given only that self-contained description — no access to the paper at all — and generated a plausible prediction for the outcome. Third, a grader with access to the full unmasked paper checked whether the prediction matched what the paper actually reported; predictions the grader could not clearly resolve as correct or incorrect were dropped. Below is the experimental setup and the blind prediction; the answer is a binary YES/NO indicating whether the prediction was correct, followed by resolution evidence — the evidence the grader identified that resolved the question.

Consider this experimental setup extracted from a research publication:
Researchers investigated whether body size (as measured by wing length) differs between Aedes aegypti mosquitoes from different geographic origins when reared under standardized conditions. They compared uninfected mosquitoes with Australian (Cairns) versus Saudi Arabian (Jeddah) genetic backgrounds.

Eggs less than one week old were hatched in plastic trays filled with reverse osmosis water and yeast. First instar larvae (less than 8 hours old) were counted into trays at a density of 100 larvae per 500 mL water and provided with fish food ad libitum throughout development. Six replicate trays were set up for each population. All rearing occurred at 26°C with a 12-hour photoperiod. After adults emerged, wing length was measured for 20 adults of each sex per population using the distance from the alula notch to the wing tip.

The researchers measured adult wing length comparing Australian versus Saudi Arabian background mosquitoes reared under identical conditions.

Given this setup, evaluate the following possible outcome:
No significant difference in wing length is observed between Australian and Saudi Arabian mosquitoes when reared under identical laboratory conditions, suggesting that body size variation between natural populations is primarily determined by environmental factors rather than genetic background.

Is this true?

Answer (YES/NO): NO